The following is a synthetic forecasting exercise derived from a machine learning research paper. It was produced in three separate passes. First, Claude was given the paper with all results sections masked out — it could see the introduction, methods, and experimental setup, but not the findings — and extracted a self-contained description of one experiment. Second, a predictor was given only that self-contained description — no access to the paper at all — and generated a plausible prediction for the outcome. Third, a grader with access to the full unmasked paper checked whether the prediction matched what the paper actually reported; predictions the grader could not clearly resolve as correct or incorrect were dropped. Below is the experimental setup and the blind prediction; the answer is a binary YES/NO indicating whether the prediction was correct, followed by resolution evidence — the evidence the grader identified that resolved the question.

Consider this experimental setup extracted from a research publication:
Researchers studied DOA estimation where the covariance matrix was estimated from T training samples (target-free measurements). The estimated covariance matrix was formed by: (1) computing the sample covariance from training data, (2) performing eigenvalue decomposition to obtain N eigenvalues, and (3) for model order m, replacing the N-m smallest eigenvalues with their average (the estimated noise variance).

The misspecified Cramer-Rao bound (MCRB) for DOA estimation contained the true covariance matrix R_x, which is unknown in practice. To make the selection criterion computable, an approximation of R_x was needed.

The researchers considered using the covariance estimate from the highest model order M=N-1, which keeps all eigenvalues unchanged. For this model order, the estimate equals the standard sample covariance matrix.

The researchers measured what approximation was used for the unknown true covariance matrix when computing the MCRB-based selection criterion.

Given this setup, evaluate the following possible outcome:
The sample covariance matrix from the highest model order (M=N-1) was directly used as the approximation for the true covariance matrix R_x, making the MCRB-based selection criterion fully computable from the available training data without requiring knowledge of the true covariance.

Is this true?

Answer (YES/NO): YES